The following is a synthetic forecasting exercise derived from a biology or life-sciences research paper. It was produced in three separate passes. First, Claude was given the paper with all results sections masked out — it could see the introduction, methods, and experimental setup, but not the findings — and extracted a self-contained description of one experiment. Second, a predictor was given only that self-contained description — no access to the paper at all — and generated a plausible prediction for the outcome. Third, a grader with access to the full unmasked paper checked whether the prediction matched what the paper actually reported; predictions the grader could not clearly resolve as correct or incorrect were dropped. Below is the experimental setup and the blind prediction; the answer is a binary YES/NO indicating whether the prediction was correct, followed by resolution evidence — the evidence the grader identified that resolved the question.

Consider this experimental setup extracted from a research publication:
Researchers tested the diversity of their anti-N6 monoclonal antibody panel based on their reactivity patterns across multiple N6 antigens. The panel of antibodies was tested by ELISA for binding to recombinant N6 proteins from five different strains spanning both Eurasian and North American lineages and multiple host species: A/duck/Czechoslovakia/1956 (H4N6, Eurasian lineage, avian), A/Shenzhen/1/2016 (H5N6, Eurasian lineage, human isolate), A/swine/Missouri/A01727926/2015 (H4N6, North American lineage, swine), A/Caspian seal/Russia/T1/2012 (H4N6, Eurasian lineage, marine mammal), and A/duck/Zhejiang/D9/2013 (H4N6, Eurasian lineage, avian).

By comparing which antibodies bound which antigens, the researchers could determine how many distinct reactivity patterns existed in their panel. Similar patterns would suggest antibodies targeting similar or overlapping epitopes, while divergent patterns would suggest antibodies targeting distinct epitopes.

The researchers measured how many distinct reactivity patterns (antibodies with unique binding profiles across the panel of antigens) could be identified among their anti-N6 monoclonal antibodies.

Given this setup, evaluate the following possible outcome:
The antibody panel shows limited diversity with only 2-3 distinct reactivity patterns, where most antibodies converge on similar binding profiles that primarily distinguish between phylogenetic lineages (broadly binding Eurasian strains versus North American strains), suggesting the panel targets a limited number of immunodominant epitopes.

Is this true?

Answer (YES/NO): NO